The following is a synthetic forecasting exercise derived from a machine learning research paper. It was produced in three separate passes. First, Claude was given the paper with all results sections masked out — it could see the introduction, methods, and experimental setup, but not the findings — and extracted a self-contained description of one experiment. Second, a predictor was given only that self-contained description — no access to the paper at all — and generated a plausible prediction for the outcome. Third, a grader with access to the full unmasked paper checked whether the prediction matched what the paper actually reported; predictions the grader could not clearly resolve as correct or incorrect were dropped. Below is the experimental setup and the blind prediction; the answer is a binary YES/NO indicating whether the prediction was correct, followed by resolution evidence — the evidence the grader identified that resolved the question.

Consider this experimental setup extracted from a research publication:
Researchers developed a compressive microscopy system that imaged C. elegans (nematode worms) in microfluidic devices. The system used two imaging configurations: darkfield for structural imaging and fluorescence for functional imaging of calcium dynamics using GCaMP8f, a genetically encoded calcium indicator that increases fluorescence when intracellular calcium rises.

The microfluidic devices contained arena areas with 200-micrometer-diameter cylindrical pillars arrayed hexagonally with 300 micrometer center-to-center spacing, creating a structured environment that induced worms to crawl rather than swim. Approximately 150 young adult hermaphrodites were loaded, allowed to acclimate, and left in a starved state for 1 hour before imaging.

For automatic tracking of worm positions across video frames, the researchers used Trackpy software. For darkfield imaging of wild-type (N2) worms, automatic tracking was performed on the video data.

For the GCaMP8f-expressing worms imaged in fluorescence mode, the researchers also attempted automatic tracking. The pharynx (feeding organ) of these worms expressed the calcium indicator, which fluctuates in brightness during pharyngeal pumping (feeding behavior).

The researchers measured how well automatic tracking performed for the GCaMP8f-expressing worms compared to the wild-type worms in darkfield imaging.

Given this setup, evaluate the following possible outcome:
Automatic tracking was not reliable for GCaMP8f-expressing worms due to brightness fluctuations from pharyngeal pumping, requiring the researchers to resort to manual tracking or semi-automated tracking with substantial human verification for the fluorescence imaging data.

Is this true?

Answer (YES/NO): YES